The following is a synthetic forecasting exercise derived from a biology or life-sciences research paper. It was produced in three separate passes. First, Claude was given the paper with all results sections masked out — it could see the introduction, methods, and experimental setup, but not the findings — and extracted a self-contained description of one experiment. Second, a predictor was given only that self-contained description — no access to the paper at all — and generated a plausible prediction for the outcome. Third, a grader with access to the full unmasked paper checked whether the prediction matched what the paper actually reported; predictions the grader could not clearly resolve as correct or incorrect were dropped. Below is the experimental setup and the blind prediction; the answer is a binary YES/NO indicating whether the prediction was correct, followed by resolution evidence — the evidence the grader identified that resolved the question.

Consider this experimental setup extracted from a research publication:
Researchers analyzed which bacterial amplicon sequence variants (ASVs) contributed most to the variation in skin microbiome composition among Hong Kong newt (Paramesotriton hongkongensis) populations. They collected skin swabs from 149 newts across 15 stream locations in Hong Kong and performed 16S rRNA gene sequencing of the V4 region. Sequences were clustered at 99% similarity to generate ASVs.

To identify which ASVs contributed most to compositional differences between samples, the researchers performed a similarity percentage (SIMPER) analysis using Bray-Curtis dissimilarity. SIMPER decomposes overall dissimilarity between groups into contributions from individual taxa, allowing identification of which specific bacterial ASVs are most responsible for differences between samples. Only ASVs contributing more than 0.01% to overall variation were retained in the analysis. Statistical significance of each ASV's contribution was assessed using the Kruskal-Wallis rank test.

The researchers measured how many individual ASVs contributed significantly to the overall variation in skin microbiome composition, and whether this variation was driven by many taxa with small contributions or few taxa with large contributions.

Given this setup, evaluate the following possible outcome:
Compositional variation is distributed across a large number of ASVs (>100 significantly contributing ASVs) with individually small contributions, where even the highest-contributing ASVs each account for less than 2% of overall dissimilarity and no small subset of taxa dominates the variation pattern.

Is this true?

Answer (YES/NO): NO